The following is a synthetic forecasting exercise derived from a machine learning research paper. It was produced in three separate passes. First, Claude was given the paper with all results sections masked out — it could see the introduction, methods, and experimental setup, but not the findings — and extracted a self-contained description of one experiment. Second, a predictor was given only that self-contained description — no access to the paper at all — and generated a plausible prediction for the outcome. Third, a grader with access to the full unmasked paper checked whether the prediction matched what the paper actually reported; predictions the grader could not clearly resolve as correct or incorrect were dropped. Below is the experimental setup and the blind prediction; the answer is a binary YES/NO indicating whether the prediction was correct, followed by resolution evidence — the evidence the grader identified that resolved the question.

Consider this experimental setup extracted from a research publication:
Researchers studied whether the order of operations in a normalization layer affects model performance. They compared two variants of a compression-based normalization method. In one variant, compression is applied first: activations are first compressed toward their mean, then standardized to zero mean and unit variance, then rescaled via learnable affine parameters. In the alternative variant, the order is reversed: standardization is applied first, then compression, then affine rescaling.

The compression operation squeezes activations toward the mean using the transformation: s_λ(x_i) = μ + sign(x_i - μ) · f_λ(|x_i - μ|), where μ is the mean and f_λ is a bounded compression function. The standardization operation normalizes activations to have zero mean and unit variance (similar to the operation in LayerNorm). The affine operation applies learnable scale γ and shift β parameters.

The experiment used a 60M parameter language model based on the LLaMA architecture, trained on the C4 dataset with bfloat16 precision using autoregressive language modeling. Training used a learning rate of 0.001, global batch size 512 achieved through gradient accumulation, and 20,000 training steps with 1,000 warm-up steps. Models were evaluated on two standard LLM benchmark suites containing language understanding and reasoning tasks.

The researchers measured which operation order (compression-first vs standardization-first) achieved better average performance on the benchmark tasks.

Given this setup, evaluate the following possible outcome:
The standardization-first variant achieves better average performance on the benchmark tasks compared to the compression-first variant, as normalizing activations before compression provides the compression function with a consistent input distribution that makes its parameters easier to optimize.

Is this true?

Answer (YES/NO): NO